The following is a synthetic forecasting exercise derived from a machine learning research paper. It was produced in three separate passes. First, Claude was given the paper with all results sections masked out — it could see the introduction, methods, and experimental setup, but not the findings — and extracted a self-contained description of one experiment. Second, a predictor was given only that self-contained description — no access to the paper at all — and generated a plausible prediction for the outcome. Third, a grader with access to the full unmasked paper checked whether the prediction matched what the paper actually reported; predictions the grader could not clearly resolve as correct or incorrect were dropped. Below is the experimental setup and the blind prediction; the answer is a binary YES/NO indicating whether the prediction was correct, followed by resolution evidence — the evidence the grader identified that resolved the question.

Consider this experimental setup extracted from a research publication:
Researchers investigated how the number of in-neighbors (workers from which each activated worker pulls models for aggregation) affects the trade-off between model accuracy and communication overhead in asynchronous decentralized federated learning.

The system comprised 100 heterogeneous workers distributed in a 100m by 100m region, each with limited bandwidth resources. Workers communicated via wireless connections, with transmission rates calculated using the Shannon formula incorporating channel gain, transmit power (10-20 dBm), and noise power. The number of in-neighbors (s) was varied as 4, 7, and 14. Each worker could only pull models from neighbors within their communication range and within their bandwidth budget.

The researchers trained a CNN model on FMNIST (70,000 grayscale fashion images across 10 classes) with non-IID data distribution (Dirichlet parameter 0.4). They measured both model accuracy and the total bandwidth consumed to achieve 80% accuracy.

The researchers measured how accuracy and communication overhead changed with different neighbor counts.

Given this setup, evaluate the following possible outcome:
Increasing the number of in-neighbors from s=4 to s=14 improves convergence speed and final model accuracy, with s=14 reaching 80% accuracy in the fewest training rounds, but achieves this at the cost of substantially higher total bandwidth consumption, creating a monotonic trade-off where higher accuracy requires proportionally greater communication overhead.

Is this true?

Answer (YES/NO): NO